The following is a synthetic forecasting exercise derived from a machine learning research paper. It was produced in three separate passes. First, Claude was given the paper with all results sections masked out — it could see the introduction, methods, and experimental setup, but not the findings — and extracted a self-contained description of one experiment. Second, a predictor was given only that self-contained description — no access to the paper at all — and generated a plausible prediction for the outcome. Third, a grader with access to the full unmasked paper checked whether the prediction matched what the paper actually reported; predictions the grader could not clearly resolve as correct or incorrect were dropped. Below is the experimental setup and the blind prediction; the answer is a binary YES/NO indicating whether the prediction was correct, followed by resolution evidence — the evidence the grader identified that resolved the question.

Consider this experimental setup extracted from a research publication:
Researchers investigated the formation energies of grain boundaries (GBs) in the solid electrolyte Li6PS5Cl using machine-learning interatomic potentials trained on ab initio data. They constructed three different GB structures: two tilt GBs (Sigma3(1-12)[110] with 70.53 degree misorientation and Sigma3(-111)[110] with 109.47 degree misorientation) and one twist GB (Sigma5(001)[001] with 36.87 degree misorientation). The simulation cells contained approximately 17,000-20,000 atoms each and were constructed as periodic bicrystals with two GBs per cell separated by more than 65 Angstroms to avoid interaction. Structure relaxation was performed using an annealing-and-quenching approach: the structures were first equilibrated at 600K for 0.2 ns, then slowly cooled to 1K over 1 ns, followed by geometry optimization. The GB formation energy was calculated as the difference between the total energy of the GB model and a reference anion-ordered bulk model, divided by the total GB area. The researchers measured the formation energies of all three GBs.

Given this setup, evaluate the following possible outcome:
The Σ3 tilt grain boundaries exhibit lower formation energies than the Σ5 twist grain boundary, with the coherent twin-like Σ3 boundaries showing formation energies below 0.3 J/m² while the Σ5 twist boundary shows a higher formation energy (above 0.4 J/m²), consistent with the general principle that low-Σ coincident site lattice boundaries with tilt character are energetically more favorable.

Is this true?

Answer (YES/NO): NO